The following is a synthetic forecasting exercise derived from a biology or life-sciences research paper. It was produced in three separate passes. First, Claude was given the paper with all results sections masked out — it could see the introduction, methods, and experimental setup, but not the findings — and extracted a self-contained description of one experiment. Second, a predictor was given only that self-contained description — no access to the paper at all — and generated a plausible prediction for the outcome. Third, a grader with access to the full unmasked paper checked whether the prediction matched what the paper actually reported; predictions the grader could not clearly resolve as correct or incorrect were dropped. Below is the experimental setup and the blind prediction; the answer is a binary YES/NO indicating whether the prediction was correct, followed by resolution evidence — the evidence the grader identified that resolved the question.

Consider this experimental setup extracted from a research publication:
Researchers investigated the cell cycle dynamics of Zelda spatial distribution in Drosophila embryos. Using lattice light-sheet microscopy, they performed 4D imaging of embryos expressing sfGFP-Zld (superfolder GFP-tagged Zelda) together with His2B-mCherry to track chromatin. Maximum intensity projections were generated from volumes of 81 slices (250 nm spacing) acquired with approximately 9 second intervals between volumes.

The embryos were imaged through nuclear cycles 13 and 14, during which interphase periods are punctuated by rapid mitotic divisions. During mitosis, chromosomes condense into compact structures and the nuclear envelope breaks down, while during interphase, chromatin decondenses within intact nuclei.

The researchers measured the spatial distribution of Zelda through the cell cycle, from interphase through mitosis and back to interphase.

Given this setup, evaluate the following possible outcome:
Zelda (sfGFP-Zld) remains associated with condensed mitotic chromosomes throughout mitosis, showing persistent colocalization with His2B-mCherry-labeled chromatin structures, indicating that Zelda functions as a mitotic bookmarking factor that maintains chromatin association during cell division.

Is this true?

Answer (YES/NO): NO